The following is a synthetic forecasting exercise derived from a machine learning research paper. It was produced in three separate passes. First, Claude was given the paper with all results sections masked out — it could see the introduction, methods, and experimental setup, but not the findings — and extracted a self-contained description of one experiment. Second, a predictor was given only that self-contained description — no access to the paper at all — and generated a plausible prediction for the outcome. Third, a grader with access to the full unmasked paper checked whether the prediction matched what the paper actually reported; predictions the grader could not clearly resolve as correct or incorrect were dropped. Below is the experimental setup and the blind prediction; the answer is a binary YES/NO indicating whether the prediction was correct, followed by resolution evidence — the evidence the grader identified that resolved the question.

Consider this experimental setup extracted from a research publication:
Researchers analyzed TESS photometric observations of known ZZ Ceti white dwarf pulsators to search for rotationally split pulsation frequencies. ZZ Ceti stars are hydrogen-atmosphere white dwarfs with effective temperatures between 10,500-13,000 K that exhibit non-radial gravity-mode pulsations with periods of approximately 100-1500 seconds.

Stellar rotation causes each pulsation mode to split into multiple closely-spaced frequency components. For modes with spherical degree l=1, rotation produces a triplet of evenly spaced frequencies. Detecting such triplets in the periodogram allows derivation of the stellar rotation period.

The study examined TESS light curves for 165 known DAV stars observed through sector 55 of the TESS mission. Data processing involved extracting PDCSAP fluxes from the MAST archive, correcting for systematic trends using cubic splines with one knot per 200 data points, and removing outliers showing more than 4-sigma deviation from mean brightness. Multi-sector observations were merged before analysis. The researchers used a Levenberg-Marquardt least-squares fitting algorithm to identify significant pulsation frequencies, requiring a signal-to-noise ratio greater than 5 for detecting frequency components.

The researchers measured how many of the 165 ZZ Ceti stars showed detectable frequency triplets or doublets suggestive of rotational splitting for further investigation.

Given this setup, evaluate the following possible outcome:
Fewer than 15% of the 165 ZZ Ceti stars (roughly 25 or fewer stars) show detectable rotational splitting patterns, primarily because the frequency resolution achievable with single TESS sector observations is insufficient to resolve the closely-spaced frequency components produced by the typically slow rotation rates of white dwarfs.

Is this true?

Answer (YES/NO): YES